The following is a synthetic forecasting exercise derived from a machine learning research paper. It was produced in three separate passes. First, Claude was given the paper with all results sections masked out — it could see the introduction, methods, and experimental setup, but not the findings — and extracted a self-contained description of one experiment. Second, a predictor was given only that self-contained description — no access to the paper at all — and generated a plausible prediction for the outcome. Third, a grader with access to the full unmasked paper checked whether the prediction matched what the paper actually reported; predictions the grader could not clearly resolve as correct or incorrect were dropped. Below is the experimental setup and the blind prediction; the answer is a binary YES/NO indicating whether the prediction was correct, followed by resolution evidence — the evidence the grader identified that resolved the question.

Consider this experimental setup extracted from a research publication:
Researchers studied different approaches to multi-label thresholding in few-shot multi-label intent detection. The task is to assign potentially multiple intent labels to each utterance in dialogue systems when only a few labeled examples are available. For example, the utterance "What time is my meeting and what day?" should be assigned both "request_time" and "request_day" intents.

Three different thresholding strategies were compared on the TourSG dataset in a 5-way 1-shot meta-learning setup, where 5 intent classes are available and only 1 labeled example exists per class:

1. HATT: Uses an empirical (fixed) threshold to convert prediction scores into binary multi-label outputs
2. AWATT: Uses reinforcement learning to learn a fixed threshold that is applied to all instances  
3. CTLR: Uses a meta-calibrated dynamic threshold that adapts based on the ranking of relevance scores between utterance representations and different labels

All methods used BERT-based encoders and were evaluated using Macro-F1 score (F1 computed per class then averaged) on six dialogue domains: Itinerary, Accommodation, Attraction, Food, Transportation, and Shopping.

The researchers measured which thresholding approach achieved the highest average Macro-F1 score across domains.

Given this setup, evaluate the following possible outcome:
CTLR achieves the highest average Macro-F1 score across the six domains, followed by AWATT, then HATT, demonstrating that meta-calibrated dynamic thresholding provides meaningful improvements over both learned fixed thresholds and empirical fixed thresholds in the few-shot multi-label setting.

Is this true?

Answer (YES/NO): NO